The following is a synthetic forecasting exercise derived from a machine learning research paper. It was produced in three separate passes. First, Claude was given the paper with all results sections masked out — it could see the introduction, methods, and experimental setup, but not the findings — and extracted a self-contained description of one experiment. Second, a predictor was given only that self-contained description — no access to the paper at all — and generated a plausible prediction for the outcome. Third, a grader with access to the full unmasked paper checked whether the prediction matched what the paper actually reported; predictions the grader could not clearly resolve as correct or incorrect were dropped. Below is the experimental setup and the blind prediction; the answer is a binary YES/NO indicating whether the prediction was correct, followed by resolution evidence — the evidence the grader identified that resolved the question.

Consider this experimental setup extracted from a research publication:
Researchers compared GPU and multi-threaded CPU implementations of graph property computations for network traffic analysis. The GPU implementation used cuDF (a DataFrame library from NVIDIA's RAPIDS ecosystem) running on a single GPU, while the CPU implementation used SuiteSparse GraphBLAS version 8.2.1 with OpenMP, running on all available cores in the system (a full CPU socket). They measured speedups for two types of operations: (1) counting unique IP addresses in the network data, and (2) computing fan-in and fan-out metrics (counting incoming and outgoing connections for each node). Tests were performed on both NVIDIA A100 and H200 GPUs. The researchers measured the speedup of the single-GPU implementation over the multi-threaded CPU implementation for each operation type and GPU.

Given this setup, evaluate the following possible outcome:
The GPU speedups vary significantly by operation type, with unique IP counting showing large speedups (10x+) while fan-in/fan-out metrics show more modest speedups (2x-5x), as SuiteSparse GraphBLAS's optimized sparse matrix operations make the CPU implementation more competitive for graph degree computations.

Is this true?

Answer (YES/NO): NO